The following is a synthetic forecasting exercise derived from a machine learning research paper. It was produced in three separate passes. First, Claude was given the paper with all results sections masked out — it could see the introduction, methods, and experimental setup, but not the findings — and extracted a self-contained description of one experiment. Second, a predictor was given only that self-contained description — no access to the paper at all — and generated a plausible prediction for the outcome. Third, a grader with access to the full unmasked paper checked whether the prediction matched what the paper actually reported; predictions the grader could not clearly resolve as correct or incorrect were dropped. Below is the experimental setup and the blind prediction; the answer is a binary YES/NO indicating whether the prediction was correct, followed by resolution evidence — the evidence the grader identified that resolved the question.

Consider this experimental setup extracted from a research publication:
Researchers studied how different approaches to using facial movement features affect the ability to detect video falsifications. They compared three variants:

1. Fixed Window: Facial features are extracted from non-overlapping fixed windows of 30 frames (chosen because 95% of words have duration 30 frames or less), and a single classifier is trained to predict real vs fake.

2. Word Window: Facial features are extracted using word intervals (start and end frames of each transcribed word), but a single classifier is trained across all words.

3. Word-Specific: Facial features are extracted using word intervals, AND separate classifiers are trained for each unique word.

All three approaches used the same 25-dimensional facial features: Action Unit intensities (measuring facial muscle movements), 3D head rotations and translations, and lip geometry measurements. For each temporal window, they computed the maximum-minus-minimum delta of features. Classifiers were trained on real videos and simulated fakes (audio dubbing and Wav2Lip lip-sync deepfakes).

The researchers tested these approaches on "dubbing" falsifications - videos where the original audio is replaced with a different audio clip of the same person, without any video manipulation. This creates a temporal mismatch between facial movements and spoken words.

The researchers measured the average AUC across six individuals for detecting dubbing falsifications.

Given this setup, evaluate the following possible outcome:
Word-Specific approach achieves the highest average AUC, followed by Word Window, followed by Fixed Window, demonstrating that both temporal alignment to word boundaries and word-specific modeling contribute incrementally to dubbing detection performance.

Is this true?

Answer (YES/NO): YES